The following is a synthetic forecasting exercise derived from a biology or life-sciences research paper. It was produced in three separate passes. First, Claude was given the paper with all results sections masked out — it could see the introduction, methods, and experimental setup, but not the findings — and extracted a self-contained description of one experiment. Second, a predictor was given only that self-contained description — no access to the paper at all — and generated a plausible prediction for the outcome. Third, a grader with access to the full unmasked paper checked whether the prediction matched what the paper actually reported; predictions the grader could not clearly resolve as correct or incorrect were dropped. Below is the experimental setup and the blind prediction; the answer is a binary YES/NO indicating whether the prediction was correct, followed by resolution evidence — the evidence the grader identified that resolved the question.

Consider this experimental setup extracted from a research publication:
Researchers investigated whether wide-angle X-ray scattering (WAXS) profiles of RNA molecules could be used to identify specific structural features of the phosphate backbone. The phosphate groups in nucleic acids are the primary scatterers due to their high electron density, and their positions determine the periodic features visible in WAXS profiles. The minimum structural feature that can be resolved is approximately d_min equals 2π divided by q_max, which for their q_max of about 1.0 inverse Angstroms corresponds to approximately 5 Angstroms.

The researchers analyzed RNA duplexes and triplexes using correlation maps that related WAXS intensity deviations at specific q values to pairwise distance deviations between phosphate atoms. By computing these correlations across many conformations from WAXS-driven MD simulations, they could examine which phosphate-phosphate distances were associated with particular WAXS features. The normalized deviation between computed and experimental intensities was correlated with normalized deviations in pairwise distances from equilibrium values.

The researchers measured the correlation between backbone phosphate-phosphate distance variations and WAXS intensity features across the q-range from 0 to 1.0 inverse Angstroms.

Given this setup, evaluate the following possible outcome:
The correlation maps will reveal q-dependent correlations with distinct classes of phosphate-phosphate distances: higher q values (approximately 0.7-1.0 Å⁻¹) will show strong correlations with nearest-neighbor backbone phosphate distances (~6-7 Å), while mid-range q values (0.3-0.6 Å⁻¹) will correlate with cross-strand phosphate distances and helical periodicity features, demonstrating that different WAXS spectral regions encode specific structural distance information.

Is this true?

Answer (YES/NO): NO